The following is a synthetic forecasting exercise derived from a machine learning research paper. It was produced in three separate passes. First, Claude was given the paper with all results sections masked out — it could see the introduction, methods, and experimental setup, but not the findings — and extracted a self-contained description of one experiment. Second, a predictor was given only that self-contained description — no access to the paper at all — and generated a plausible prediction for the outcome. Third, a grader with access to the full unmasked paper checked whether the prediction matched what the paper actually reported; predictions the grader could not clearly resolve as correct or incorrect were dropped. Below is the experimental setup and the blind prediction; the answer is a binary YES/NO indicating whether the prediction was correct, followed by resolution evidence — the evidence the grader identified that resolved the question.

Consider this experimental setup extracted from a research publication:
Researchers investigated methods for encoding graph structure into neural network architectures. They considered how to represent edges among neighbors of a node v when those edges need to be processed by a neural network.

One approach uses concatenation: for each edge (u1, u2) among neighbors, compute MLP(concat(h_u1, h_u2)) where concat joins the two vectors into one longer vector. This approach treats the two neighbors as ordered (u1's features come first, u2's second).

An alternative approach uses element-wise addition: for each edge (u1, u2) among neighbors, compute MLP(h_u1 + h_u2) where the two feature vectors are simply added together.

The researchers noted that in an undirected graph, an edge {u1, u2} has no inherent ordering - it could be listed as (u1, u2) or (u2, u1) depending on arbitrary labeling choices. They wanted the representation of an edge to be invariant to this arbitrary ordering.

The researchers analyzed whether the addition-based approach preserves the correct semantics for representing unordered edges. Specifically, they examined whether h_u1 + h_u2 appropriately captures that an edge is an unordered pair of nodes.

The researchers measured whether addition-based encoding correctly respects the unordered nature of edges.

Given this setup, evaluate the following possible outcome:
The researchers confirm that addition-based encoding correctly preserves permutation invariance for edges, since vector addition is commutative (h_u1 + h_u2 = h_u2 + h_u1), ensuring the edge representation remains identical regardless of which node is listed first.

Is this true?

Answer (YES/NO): YES